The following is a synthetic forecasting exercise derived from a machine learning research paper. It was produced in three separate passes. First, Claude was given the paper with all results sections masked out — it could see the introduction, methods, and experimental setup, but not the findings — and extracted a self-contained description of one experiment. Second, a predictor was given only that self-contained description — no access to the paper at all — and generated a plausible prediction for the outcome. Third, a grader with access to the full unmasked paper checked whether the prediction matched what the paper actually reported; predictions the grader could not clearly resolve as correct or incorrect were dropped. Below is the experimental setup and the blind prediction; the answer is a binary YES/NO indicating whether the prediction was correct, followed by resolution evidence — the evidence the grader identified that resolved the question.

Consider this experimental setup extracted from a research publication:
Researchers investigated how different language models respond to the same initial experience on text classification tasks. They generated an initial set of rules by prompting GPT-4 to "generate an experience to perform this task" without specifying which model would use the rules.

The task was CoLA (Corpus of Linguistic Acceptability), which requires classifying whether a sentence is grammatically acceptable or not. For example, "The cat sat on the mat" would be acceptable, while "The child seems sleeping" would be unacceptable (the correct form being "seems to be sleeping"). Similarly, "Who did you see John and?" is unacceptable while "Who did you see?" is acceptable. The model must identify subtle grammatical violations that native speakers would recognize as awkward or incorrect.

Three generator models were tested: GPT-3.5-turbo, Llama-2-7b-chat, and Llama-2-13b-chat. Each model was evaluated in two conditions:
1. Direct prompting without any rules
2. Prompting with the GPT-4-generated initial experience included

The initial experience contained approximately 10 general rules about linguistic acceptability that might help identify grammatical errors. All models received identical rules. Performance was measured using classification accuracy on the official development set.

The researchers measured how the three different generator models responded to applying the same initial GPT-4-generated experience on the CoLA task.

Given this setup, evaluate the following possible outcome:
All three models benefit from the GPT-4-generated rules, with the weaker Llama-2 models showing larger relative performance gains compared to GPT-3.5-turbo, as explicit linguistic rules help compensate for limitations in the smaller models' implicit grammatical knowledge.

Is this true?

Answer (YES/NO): NO